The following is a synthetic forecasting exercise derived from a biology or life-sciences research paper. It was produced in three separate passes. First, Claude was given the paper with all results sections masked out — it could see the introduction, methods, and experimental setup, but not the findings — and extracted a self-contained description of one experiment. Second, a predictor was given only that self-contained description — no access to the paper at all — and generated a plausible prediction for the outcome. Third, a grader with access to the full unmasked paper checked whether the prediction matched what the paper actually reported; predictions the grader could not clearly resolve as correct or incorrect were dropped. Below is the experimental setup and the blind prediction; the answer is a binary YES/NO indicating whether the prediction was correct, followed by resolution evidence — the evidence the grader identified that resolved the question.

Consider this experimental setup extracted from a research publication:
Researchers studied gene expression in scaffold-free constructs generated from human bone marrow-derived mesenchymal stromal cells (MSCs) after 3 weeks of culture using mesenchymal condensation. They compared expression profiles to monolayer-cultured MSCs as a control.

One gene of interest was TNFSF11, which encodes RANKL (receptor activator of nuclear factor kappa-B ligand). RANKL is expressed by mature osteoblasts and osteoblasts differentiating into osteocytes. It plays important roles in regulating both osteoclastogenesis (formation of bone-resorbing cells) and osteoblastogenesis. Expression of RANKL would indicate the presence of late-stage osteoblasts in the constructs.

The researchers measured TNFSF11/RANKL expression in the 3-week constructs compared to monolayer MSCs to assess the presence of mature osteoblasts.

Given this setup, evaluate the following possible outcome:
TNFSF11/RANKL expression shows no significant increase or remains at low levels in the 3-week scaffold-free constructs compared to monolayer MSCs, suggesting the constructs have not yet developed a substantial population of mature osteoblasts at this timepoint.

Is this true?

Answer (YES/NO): NO